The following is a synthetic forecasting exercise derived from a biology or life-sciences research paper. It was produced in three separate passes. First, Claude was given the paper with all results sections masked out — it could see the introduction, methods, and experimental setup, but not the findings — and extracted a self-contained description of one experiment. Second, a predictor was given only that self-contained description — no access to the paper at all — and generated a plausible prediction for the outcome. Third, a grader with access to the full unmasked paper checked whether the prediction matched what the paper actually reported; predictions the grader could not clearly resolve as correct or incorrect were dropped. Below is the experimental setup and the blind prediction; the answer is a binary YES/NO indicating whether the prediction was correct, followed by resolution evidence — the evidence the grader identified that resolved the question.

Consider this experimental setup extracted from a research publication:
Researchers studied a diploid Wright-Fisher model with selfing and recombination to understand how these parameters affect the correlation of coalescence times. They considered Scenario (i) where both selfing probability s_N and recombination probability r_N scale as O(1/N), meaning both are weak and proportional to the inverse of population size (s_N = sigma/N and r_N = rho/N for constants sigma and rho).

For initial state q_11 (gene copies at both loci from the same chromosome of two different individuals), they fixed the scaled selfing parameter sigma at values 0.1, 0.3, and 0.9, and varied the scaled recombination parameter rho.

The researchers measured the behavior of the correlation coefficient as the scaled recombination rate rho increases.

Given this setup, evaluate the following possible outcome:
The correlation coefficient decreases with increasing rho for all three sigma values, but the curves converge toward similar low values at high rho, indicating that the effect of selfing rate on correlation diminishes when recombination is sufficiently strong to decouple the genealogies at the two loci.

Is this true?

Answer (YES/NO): NO